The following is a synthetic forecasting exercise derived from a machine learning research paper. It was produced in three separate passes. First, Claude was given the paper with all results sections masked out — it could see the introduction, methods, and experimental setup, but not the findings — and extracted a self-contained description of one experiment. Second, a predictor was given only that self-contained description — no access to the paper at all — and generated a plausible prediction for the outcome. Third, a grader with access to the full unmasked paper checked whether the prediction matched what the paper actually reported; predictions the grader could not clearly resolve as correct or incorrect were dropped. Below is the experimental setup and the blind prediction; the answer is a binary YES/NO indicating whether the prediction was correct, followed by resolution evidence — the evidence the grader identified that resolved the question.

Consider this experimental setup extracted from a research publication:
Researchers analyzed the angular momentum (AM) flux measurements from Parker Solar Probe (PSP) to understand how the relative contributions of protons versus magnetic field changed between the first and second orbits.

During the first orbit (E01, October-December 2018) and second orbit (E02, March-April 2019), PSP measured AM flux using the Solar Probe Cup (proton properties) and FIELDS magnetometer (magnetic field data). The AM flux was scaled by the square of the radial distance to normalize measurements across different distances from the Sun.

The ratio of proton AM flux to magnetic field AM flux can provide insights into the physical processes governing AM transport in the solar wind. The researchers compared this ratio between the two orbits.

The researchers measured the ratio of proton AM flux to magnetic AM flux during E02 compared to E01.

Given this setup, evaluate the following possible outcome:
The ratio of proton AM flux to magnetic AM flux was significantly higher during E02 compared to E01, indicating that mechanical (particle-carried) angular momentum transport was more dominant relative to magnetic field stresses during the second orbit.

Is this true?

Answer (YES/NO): YES